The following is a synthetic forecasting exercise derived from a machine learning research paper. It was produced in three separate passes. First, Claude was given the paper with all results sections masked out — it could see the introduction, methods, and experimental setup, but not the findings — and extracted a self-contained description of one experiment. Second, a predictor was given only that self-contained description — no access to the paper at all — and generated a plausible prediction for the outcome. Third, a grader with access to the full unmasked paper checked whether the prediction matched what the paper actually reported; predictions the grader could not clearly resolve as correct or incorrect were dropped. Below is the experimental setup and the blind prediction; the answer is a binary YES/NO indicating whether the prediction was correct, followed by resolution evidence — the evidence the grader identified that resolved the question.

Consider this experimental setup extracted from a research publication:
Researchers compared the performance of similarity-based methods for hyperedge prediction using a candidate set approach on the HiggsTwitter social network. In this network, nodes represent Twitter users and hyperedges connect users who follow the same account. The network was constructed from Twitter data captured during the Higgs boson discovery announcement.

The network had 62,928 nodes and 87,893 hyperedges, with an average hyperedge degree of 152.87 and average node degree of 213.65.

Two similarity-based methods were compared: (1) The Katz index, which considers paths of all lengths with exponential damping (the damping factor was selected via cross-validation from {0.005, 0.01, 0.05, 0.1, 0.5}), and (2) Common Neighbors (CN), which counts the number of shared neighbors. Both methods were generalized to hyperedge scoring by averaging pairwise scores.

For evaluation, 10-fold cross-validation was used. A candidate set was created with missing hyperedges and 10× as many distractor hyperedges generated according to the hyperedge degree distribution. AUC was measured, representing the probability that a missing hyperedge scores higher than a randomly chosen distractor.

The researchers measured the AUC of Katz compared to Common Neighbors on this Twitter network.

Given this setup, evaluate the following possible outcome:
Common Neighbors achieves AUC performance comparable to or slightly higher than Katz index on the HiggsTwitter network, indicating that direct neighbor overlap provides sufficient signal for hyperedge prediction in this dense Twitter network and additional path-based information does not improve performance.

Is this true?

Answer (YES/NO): NO